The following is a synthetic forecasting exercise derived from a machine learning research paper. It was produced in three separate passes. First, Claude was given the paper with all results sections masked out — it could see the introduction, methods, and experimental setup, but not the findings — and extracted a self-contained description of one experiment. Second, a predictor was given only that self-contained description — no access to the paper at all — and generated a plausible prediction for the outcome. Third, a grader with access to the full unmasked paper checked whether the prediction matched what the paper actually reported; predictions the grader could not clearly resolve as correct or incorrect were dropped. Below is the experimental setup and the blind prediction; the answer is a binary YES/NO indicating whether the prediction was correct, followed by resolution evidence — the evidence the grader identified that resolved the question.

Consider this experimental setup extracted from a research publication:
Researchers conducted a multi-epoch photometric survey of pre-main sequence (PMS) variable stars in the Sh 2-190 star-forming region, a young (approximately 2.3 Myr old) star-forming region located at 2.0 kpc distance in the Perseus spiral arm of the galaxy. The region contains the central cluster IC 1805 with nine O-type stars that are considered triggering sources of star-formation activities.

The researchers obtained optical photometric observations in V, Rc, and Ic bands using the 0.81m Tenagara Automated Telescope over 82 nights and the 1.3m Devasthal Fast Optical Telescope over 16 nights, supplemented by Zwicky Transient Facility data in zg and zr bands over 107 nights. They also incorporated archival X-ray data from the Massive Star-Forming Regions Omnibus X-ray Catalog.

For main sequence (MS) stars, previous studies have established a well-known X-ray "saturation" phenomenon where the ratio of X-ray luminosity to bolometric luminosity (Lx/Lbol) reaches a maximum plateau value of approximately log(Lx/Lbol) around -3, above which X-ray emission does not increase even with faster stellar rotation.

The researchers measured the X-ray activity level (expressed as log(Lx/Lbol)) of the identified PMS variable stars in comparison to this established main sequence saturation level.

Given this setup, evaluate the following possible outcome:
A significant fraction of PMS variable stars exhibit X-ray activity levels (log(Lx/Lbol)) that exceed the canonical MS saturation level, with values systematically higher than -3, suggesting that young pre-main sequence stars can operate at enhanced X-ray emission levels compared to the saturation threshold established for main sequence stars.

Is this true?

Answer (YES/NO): NO